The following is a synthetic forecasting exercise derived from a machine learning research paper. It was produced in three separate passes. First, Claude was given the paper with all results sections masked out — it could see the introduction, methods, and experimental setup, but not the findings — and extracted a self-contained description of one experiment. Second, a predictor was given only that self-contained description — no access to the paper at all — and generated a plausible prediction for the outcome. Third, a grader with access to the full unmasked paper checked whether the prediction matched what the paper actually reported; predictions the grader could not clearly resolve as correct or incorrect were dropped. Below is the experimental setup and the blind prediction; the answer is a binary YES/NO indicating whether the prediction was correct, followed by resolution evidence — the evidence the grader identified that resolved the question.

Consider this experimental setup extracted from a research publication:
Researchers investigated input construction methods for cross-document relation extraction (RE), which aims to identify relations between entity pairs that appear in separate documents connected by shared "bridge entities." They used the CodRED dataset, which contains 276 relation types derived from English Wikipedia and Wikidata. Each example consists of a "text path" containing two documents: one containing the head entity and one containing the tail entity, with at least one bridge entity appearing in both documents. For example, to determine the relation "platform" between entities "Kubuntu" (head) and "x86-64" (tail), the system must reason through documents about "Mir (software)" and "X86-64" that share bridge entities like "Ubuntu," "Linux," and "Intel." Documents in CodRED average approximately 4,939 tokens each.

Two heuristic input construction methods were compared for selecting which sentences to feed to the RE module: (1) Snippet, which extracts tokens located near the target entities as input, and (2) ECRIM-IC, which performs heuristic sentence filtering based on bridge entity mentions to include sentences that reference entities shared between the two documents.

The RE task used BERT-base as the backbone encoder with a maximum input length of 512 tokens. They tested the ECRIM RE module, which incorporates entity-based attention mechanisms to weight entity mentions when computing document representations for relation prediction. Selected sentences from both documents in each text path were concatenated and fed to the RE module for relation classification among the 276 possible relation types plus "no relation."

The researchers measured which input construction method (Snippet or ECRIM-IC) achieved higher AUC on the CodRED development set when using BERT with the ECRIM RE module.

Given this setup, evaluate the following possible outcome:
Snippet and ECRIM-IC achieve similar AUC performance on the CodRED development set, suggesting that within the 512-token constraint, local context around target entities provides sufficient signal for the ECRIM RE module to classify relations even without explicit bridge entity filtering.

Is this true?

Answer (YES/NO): NO